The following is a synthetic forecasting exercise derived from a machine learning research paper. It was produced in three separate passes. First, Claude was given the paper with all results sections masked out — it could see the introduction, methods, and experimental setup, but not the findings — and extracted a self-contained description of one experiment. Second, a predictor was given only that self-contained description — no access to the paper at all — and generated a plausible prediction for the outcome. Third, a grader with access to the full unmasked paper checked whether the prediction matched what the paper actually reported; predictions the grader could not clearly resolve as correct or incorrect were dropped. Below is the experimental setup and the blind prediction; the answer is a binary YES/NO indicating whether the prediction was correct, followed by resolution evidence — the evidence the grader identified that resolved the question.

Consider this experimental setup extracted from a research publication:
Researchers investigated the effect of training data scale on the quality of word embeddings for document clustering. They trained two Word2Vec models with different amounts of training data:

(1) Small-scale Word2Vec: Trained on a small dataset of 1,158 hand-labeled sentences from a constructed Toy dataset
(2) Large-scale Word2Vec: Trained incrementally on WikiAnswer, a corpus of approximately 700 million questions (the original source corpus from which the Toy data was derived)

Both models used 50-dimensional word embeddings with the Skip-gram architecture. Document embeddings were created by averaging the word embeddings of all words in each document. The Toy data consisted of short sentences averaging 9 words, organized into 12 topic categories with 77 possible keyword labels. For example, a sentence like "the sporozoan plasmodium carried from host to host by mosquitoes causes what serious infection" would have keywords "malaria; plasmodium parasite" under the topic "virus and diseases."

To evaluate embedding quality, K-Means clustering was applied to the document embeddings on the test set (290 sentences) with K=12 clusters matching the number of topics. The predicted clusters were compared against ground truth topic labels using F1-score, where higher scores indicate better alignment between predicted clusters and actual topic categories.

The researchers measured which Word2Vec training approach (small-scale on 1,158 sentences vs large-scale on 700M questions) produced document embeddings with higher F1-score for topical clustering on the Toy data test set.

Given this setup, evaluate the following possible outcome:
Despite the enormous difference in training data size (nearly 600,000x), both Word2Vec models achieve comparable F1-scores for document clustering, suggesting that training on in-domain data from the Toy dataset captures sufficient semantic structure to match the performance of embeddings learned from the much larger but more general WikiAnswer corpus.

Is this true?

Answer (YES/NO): NO